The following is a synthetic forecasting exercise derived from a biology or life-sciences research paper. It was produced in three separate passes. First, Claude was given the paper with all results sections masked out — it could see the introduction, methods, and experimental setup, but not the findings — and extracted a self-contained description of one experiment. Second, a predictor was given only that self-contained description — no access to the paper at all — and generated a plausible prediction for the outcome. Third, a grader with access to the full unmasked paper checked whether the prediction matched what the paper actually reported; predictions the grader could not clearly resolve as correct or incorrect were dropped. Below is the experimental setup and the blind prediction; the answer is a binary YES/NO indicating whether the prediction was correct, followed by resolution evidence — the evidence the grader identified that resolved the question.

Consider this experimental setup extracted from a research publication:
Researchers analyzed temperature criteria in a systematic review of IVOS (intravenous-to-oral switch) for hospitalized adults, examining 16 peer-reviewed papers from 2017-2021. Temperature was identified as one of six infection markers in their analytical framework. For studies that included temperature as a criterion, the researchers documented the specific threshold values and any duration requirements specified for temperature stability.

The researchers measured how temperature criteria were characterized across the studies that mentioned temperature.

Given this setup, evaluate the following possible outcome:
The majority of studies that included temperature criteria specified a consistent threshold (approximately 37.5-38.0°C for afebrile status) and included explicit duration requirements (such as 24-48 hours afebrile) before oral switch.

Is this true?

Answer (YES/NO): NO